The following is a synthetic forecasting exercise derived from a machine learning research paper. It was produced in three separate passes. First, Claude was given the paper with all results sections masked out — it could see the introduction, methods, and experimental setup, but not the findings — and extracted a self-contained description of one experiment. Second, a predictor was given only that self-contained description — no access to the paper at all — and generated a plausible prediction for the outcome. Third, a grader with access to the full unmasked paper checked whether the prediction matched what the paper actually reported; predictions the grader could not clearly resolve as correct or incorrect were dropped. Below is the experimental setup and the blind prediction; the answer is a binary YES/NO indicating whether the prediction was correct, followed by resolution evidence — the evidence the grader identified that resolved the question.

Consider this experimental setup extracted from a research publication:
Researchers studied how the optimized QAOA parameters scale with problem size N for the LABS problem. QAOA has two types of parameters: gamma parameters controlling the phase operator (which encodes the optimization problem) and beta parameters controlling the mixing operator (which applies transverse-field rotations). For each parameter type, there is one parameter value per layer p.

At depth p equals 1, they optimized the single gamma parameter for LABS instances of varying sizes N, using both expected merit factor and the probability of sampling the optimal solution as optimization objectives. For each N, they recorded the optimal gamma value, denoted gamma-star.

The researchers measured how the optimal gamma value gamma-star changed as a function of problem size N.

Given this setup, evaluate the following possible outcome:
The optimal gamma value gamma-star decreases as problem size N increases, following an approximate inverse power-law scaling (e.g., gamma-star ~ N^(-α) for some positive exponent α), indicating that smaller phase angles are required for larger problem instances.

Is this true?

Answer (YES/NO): YES